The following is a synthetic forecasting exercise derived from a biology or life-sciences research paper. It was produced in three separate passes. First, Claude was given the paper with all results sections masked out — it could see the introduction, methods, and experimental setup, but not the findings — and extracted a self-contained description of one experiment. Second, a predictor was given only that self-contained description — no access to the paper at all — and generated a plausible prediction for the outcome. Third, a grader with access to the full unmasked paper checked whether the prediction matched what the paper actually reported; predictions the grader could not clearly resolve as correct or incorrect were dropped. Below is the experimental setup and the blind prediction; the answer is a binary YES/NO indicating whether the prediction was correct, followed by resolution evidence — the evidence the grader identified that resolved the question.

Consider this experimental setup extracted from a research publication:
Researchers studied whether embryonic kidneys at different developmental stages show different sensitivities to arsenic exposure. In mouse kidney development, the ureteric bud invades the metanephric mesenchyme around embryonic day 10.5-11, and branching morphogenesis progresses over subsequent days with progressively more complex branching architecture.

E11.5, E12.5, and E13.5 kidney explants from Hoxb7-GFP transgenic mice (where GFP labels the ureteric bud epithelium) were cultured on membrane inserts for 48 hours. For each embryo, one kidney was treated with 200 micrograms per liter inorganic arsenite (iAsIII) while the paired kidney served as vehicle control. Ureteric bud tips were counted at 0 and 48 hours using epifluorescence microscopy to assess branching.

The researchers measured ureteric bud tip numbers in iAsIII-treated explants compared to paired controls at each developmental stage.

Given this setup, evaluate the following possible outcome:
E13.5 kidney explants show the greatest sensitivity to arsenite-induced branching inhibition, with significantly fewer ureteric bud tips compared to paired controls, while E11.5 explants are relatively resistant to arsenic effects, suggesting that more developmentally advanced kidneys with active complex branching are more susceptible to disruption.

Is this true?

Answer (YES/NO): NO